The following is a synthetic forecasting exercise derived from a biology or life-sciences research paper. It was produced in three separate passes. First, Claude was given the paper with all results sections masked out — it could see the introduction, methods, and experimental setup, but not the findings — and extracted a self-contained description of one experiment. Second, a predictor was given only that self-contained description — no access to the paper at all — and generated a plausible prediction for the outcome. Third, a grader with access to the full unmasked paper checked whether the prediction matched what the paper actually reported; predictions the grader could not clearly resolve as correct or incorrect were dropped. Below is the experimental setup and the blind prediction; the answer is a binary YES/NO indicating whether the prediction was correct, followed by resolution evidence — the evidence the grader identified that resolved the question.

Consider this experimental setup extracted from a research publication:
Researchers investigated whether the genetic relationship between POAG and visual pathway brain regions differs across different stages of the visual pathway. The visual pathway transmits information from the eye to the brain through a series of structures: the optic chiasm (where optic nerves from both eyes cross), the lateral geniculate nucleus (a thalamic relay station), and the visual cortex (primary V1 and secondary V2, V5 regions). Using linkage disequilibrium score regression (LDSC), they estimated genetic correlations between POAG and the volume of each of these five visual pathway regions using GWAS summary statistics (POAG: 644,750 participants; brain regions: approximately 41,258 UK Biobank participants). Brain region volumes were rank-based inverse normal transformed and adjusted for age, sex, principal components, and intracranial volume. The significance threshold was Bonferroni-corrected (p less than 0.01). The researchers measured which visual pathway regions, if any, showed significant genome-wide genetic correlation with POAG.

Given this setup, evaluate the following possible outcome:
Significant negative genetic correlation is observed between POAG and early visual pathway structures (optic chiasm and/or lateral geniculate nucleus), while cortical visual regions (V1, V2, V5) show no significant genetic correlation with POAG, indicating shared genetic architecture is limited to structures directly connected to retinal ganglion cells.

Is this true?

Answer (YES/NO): NO